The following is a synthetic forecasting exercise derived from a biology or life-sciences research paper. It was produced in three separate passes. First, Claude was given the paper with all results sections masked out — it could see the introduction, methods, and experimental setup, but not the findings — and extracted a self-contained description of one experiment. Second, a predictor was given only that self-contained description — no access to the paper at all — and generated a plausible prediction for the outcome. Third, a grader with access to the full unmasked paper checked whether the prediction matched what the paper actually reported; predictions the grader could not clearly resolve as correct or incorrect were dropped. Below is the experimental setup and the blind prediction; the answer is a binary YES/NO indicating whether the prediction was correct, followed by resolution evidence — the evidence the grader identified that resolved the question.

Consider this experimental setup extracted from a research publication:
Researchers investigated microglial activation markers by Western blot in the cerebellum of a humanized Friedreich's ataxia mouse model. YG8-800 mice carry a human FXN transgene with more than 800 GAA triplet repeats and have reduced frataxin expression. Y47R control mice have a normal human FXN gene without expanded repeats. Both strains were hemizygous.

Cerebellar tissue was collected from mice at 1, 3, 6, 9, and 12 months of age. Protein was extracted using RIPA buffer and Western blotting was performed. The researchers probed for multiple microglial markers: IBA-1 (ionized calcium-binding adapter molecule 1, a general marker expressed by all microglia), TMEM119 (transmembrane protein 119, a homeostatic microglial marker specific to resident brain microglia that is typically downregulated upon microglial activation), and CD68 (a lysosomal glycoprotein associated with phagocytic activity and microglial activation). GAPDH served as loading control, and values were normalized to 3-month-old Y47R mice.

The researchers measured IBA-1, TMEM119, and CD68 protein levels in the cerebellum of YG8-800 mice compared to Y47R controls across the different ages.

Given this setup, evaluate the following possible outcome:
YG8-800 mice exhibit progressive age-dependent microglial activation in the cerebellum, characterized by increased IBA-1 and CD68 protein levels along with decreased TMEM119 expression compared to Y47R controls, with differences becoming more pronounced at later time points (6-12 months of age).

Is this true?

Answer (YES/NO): NO